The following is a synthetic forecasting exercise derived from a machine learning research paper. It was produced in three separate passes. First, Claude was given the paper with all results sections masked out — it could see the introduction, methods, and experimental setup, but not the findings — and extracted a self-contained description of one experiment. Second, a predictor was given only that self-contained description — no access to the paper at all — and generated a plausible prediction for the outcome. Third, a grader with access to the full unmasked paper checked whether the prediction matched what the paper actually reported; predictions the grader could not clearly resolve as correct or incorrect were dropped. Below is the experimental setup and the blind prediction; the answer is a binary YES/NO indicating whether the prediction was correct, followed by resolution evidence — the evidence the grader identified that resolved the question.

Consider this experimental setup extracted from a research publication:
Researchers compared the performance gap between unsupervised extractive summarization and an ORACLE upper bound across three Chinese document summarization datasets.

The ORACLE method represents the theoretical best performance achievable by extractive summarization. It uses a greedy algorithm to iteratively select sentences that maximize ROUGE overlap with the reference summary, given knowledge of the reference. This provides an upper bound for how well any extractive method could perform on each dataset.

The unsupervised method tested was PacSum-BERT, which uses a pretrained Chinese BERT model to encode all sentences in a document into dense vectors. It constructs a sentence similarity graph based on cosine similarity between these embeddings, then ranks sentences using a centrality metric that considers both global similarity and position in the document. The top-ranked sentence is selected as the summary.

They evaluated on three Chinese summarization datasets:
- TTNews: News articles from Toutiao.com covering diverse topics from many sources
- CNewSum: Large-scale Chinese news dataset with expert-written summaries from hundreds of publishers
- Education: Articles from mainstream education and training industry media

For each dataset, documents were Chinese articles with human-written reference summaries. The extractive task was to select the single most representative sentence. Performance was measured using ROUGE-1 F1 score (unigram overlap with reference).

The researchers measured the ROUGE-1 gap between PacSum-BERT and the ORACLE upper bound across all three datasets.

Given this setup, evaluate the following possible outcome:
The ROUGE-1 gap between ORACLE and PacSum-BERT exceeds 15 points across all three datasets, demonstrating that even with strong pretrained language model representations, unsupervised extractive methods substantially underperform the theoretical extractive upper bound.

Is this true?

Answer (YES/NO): NO